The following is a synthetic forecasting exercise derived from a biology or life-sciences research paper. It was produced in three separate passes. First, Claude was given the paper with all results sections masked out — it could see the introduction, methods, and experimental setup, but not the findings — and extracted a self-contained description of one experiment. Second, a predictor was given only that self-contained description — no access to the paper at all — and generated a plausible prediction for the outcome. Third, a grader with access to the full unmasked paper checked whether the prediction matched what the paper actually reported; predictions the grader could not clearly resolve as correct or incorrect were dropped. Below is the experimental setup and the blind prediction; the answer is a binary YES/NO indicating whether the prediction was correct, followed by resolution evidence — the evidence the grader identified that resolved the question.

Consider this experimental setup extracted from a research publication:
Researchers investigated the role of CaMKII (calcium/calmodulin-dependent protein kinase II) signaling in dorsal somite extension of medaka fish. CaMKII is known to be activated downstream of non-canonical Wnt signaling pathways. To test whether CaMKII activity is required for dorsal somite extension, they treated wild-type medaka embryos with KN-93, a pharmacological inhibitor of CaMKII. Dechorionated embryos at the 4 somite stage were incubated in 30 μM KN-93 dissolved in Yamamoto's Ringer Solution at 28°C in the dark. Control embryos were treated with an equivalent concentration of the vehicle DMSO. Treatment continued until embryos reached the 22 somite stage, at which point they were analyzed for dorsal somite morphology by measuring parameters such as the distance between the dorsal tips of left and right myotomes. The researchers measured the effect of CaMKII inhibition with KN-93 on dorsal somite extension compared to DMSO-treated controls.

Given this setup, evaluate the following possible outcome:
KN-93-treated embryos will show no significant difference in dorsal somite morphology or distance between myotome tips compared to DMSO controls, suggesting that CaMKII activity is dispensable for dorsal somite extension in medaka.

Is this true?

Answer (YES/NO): NO